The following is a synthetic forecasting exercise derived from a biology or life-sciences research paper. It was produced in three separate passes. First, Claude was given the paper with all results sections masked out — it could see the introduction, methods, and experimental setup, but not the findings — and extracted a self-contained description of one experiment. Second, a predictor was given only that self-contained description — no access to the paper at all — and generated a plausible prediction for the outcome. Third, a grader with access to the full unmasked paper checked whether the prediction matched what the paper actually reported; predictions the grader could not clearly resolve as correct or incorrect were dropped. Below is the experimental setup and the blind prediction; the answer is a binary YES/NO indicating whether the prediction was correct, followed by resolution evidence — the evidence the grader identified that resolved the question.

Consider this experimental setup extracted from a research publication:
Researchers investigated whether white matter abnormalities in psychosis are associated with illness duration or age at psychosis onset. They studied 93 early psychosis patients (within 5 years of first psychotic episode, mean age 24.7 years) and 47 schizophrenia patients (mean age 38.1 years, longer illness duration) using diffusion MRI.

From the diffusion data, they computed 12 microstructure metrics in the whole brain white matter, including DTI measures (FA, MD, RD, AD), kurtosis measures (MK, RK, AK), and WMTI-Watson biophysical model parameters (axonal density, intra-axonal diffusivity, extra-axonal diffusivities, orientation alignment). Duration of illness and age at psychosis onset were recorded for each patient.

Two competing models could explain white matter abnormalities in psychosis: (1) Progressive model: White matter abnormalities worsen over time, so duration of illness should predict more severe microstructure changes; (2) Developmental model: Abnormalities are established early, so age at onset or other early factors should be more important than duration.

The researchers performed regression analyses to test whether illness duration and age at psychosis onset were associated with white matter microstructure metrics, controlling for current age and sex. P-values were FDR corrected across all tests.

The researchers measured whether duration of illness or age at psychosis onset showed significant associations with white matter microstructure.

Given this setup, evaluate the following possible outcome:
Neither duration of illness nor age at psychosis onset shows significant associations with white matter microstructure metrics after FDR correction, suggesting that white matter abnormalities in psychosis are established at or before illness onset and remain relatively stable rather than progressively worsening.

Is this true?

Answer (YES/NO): YES